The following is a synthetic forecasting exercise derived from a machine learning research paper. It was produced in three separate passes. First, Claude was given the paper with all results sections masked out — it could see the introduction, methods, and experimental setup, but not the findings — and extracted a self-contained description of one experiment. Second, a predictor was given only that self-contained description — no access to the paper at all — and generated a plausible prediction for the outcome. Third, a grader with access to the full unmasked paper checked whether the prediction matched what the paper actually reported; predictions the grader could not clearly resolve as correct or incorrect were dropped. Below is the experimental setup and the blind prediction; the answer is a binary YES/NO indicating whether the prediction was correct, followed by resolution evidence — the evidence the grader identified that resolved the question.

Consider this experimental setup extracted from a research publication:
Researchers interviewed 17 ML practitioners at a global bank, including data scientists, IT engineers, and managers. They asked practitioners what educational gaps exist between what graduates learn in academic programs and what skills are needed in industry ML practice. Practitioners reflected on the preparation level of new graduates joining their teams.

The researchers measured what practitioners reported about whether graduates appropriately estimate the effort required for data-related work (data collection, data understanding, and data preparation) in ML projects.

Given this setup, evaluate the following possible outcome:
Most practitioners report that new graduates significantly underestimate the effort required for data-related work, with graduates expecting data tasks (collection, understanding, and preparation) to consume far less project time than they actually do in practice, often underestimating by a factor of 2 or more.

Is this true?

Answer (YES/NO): NO